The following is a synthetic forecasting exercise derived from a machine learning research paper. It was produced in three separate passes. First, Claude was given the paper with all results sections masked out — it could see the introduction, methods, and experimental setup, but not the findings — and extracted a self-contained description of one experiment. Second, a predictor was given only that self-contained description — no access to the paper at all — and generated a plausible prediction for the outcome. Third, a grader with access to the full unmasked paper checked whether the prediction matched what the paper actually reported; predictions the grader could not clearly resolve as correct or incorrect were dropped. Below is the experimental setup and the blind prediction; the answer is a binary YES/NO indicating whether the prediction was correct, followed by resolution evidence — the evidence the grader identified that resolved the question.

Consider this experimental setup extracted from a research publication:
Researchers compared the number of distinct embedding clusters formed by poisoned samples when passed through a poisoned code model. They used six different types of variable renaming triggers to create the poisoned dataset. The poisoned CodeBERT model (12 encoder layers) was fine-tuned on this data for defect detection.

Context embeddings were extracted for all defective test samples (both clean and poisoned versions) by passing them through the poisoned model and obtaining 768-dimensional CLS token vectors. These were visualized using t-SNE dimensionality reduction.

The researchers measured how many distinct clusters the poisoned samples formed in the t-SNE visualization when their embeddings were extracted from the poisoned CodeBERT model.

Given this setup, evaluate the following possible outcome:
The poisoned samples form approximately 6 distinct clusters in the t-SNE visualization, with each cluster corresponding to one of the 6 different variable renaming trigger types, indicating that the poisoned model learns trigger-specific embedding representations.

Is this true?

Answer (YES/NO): YES